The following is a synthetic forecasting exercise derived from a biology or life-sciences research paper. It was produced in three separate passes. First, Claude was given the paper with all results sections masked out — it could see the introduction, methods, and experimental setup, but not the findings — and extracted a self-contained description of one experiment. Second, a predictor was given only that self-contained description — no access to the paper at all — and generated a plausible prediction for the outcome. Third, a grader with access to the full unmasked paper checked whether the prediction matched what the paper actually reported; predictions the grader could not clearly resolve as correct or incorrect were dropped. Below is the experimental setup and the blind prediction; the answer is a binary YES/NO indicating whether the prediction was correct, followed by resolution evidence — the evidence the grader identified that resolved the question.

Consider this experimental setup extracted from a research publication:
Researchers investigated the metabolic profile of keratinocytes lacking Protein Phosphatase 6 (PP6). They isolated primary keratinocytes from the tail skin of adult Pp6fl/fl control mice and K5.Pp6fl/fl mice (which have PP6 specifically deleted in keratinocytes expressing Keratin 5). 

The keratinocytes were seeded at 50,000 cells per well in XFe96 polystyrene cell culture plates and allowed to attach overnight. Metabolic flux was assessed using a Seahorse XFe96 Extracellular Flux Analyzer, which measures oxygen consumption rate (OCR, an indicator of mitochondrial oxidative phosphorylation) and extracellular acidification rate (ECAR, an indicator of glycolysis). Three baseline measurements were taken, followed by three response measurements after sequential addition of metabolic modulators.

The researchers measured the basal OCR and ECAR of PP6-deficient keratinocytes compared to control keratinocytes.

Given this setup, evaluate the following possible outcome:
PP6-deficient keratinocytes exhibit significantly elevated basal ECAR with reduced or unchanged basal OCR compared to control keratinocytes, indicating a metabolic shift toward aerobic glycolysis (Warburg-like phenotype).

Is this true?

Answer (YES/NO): NO